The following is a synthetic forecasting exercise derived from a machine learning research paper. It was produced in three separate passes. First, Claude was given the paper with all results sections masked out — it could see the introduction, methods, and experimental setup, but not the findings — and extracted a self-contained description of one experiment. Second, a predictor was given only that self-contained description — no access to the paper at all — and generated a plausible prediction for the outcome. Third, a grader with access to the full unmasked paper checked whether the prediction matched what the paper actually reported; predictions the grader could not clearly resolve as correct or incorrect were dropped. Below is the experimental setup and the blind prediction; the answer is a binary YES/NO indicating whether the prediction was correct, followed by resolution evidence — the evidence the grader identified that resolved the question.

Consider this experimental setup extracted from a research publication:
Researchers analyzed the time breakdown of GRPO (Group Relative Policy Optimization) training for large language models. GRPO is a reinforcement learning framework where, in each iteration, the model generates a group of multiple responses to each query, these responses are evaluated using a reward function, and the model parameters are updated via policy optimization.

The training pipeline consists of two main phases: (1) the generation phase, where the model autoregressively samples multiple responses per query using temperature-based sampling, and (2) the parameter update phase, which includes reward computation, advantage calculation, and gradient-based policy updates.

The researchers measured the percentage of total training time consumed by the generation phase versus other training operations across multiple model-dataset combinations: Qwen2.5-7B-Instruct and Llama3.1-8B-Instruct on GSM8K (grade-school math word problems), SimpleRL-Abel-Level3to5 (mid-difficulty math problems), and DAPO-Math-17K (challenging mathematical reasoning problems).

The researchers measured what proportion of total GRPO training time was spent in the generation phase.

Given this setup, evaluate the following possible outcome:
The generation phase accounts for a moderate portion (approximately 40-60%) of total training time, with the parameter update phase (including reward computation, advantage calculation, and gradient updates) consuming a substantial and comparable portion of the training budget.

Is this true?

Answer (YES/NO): NO